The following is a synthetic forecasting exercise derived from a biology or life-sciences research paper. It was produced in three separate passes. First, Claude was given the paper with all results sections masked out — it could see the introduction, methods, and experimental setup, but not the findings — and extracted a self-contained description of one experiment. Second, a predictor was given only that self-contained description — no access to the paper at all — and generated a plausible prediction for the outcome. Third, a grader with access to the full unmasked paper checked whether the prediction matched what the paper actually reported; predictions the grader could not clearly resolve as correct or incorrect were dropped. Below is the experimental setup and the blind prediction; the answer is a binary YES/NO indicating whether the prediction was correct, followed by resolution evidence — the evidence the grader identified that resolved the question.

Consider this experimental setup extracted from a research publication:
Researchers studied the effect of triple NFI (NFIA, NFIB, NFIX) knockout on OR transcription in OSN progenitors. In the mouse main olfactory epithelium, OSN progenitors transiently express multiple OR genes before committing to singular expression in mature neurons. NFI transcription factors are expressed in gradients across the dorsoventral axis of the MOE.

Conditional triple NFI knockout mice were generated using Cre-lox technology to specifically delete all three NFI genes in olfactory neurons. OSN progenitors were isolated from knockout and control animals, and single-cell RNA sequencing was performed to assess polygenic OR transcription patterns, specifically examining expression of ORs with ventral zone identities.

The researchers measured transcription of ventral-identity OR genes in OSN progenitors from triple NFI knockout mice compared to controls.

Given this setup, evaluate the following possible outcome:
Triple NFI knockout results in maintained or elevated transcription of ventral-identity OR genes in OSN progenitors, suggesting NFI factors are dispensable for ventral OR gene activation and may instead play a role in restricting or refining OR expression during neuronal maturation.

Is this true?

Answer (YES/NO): NO